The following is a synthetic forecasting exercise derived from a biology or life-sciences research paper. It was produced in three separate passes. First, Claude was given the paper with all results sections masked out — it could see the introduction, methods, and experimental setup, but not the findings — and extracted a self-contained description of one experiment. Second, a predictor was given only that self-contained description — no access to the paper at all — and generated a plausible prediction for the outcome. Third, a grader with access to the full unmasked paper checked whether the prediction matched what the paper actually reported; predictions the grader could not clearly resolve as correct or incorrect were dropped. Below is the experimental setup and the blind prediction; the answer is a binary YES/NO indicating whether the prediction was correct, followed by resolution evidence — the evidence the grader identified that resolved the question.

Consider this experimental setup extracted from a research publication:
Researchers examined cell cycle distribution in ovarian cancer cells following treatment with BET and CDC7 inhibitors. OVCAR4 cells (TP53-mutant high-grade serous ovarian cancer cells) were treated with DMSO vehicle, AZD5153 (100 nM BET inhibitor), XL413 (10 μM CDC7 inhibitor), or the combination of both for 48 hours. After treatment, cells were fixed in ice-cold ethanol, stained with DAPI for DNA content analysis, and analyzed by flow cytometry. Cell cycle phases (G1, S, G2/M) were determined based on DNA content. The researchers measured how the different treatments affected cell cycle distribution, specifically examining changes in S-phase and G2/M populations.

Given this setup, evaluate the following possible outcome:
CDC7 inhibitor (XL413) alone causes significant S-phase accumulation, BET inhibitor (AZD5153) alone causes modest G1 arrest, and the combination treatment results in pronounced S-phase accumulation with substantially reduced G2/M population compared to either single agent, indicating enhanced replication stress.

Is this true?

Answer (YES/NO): NO